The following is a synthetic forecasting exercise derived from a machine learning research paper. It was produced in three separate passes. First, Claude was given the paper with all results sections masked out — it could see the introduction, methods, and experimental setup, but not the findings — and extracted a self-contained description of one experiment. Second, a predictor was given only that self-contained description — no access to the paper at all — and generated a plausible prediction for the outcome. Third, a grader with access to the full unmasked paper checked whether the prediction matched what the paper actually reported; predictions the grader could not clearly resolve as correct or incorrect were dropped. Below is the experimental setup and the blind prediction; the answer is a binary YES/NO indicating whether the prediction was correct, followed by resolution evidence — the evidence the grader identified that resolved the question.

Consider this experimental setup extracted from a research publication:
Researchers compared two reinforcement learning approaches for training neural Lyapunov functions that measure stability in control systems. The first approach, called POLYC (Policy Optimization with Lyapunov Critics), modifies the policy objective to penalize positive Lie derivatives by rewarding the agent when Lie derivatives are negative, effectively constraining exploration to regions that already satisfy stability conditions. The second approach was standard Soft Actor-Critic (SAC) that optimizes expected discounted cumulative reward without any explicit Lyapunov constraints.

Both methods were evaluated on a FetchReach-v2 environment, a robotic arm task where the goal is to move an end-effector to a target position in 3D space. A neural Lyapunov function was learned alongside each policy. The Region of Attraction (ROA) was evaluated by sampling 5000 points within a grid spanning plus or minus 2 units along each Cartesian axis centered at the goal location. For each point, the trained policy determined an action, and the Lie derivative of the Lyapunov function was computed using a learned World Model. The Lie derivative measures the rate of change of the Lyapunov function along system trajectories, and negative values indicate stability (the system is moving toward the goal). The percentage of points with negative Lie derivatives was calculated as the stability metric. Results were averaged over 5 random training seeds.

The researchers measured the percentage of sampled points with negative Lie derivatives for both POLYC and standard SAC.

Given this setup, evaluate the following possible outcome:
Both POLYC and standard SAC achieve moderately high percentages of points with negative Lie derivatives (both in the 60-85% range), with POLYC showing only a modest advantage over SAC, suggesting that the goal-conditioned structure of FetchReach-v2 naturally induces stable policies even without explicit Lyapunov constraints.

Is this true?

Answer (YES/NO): NO